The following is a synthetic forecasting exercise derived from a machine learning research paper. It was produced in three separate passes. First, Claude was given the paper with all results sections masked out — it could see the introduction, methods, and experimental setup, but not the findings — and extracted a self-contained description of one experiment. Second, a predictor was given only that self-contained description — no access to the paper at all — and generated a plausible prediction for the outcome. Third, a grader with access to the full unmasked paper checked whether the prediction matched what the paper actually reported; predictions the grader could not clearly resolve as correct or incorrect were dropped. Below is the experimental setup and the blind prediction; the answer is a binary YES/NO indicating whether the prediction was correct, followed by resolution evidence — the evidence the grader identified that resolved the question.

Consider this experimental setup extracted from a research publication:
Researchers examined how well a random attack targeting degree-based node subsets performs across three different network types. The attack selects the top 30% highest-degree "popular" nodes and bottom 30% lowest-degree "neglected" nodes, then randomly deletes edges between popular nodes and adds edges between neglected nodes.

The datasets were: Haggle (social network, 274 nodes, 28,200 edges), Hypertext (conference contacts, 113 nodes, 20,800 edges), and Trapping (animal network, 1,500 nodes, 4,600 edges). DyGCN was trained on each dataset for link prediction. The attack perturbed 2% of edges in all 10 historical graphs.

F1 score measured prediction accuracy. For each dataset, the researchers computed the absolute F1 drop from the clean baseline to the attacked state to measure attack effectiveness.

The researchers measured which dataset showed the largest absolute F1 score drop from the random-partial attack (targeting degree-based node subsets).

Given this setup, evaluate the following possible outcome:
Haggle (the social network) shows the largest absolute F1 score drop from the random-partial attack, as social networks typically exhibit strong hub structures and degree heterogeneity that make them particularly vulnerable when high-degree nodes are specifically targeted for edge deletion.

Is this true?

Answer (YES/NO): NO